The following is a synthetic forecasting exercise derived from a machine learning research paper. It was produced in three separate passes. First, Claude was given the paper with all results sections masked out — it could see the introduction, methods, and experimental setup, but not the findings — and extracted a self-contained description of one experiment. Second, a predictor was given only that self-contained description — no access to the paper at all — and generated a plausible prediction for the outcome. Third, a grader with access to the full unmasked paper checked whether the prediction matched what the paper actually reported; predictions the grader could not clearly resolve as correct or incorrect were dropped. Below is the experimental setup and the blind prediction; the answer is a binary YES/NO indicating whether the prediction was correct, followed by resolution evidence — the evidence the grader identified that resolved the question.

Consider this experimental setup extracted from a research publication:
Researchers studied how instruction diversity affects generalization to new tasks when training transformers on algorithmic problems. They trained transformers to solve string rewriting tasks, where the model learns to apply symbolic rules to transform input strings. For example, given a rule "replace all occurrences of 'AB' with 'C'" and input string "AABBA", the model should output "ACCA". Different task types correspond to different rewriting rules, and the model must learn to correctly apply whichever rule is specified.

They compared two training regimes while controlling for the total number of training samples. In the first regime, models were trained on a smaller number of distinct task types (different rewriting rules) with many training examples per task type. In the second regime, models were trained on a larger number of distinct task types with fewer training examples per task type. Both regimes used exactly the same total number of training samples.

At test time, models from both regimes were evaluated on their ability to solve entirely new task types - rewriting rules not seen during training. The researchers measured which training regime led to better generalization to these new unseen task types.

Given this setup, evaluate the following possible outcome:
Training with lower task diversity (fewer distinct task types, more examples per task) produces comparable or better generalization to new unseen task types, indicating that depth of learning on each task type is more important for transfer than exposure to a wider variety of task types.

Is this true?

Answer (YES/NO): NO